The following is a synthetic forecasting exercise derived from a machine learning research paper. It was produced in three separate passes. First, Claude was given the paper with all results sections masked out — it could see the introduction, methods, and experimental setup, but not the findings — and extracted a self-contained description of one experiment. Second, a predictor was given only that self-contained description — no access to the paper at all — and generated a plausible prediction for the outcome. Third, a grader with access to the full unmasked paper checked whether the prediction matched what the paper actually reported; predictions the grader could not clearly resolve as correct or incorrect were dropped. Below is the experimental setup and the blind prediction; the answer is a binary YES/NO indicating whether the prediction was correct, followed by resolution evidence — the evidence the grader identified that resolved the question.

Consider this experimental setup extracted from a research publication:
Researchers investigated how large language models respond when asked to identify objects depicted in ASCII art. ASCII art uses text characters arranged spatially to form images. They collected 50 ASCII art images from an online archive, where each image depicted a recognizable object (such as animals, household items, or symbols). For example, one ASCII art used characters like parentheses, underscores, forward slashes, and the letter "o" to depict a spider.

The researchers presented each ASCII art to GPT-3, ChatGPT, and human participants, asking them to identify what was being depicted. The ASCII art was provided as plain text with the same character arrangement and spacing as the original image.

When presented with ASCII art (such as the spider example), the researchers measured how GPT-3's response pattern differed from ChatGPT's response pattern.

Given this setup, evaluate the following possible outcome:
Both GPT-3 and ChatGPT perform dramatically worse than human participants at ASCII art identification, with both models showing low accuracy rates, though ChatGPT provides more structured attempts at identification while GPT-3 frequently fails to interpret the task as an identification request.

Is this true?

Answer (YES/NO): NO